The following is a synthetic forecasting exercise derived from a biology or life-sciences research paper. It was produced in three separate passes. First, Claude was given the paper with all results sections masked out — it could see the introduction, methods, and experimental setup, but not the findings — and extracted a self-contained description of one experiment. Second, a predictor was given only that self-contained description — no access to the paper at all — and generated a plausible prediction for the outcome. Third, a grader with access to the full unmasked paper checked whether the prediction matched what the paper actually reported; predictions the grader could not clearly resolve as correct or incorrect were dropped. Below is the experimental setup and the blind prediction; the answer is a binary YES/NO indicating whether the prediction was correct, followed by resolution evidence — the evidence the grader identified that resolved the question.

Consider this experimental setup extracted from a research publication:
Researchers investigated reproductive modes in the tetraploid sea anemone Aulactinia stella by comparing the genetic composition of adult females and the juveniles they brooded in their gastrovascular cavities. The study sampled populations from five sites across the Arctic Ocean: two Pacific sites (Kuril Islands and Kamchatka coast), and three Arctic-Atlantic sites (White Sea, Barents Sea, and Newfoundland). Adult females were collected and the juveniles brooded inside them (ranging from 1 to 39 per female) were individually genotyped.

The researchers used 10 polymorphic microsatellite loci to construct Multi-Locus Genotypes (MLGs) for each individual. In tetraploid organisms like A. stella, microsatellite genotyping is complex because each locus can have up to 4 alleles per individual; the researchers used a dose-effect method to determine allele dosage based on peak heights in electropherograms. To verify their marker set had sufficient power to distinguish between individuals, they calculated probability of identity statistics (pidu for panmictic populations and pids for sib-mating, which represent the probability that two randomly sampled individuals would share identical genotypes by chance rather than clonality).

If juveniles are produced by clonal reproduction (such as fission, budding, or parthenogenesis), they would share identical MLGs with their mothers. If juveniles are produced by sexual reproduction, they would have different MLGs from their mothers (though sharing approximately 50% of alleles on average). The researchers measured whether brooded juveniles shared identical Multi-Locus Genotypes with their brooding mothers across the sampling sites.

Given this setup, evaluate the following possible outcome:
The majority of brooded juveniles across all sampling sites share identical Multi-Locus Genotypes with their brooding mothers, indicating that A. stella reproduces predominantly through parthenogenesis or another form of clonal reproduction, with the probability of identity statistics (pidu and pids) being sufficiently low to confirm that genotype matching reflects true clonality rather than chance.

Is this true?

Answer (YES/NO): NO